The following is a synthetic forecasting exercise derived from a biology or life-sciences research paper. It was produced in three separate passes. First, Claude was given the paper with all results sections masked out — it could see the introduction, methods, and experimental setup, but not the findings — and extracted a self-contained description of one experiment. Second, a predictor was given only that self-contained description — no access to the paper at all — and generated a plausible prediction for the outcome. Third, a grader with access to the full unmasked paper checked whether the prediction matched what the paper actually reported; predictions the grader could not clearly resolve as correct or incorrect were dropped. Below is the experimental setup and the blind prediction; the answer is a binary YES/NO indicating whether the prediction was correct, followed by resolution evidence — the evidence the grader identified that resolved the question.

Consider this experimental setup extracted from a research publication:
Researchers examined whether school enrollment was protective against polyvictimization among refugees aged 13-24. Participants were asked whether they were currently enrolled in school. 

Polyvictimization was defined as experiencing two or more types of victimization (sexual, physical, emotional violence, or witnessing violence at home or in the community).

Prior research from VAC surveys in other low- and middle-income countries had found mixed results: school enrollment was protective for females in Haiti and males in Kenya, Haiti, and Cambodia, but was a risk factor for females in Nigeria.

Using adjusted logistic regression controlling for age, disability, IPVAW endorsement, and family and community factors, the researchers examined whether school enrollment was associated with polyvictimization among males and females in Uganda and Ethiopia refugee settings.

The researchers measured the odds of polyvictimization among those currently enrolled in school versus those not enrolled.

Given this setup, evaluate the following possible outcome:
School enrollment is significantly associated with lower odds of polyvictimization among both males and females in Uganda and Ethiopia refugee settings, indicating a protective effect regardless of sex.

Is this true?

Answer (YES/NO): NO